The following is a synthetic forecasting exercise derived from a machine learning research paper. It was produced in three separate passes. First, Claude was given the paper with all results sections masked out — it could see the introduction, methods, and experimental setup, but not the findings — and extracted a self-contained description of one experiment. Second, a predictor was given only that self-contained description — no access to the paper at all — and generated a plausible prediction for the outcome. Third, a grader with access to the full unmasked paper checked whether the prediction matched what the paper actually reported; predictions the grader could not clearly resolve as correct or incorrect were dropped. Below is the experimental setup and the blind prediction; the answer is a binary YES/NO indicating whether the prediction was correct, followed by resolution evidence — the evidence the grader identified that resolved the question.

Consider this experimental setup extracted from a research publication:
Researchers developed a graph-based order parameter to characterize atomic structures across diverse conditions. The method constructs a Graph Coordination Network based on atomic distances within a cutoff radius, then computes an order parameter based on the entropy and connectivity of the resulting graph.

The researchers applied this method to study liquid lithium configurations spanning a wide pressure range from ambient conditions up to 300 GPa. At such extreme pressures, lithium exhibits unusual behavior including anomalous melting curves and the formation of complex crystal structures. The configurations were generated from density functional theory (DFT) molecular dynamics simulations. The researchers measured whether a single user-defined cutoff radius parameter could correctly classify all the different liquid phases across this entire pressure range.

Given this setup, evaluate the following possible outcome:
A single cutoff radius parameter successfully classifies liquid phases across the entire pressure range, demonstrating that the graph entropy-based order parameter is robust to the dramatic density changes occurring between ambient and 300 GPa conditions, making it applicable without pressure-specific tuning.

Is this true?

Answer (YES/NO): YES